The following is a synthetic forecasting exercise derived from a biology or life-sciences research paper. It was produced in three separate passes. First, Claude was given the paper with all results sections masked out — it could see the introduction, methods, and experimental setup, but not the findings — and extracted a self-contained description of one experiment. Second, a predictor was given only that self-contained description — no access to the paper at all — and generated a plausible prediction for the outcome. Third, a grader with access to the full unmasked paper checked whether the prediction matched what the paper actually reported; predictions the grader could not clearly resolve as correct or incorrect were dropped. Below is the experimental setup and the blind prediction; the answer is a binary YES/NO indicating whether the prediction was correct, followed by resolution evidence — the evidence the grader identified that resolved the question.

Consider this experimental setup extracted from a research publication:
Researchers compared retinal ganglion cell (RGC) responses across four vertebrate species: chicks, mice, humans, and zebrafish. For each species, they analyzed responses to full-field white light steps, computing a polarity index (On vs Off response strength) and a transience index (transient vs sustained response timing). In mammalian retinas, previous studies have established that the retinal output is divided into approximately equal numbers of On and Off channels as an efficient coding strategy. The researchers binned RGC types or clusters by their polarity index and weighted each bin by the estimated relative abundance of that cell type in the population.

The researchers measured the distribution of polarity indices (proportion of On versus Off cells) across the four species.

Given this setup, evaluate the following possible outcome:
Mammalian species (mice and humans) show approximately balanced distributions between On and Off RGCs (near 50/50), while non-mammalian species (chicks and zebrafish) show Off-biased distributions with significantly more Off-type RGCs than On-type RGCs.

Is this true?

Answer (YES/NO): NO